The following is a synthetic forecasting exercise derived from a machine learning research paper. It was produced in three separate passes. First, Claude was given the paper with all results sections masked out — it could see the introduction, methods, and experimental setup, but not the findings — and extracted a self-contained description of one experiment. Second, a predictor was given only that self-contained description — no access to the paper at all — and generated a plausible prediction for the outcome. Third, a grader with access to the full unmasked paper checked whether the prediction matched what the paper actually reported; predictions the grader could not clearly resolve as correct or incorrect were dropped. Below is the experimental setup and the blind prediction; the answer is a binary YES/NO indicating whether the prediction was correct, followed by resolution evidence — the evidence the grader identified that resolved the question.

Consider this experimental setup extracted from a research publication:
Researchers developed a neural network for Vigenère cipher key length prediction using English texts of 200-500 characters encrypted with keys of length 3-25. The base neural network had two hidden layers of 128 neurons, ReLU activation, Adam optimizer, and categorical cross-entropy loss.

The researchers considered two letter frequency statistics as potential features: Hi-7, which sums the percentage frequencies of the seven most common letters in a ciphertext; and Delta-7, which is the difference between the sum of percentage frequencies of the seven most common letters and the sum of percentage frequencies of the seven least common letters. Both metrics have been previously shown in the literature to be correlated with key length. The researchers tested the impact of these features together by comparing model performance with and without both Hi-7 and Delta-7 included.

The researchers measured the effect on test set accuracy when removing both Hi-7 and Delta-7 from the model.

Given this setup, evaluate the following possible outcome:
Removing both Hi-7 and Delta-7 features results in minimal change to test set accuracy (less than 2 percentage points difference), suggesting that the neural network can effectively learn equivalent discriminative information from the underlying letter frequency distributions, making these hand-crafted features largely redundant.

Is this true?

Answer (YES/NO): YES